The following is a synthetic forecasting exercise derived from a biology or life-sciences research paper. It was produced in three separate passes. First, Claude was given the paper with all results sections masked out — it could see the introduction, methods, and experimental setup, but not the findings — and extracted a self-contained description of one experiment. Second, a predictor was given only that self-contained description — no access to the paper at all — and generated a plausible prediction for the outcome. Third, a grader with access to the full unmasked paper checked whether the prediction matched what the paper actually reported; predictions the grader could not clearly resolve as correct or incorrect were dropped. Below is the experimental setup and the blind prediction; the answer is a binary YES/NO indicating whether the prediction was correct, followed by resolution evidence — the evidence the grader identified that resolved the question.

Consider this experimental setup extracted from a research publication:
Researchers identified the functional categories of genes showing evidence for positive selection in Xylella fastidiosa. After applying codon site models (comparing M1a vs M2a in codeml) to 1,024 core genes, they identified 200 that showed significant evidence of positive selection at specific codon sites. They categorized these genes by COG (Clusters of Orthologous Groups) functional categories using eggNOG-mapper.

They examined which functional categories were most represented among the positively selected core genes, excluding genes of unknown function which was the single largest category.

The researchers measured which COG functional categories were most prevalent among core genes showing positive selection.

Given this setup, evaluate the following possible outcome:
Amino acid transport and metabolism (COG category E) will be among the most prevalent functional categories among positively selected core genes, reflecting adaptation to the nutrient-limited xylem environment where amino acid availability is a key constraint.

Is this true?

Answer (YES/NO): YES